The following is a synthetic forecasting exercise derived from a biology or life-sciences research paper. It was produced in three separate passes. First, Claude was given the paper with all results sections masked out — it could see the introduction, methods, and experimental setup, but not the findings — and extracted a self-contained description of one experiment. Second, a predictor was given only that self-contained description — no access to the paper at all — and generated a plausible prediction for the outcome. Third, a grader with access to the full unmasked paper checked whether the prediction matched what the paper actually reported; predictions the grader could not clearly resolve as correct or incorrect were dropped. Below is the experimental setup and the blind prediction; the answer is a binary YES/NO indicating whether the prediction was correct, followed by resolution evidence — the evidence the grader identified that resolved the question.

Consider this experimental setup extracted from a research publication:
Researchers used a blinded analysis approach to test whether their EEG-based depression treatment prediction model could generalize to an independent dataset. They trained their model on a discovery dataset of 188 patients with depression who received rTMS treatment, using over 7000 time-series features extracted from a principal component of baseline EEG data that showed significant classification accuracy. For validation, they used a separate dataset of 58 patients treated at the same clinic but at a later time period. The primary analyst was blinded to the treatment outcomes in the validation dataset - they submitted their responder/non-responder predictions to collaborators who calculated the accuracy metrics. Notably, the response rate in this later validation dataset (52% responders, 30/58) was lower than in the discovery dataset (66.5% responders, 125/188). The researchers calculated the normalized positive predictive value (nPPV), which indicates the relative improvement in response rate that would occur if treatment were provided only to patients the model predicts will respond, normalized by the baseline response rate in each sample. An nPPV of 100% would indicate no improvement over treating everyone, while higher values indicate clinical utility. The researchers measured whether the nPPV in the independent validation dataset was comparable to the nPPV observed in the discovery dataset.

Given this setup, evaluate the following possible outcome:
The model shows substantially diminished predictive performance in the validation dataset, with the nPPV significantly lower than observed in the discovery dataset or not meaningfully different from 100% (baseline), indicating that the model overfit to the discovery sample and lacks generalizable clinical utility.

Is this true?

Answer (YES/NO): NO